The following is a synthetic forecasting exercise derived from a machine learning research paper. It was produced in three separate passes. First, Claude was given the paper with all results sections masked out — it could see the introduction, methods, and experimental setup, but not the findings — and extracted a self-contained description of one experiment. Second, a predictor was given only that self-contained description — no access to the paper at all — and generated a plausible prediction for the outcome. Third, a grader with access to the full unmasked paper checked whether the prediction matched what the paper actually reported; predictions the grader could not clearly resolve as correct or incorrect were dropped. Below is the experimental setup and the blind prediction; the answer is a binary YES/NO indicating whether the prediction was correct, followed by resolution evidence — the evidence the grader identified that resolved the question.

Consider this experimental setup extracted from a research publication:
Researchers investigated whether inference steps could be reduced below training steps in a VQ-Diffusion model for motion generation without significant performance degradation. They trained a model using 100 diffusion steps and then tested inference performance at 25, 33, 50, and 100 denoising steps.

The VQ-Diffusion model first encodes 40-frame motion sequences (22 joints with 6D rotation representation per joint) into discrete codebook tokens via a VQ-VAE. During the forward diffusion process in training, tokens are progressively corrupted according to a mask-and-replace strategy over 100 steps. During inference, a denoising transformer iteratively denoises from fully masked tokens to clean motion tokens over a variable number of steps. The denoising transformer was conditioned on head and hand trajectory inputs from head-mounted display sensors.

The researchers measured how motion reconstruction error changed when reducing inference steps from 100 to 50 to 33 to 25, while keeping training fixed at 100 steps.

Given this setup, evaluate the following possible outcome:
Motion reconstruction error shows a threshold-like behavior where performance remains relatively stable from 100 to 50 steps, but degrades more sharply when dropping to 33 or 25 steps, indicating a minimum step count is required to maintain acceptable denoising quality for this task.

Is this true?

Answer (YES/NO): NO